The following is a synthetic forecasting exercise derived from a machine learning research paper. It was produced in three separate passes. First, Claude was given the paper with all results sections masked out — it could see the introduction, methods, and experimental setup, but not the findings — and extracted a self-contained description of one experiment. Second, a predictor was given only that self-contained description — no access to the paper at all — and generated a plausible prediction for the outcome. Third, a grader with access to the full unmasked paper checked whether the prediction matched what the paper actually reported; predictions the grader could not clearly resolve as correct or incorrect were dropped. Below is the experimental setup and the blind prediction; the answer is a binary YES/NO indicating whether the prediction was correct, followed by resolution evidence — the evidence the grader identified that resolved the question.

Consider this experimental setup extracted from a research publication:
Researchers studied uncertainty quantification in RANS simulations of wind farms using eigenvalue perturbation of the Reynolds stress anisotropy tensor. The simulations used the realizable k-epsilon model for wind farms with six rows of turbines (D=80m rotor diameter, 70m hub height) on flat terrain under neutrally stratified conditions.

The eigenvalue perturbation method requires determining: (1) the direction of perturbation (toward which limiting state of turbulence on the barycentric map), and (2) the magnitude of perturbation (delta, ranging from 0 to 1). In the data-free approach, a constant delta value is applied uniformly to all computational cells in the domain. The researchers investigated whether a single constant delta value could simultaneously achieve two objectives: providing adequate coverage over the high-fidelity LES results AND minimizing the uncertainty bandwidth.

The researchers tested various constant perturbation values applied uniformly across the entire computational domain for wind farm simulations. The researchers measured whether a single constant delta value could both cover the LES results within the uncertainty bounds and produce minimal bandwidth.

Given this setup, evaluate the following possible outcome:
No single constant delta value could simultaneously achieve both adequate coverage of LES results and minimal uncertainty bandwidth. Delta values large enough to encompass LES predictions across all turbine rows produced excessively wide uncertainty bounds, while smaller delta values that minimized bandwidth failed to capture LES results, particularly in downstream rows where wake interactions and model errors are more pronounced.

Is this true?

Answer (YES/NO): NO